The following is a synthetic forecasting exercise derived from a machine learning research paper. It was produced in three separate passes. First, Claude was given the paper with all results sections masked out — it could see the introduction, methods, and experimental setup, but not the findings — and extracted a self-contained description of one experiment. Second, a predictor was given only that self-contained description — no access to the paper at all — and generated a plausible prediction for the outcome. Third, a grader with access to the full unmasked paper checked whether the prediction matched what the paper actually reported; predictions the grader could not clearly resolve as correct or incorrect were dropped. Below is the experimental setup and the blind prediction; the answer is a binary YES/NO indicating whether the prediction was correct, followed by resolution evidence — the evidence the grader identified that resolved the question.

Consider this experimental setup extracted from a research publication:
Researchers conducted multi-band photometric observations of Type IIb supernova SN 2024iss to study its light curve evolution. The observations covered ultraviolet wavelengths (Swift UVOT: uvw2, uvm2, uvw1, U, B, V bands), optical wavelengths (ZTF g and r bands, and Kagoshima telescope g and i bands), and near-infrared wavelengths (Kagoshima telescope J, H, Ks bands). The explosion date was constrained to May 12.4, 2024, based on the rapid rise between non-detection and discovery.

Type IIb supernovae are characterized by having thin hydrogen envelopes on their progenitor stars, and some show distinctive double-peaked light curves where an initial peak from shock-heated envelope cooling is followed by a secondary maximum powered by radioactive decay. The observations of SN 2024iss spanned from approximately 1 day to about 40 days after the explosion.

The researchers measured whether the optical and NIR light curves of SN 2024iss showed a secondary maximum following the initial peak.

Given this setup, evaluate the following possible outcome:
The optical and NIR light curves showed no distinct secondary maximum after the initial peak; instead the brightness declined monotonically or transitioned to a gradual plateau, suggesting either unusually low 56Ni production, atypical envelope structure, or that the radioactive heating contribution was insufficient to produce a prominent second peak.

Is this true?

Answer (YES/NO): NO